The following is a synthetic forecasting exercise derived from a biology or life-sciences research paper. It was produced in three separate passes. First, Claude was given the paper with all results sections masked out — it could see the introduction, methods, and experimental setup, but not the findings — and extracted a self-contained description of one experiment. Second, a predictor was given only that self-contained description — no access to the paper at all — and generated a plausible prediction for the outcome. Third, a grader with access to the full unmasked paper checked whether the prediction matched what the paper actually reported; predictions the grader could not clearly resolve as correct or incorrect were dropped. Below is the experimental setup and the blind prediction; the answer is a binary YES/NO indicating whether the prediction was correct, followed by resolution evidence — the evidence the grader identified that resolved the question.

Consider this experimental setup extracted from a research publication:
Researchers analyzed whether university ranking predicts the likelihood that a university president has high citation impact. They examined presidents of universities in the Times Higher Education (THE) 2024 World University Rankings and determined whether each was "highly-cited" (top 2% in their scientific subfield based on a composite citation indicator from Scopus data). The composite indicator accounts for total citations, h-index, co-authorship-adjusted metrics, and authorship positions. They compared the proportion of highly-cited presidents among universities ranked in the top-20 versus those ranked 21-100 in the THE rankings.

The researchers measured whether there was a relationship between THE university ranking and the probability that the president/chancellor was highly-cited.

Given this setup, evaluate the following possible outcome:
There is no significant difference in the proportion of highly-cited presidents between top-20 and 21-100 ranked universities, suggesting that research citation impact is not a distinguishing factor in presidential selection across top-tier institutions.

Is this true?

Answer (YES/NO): NO